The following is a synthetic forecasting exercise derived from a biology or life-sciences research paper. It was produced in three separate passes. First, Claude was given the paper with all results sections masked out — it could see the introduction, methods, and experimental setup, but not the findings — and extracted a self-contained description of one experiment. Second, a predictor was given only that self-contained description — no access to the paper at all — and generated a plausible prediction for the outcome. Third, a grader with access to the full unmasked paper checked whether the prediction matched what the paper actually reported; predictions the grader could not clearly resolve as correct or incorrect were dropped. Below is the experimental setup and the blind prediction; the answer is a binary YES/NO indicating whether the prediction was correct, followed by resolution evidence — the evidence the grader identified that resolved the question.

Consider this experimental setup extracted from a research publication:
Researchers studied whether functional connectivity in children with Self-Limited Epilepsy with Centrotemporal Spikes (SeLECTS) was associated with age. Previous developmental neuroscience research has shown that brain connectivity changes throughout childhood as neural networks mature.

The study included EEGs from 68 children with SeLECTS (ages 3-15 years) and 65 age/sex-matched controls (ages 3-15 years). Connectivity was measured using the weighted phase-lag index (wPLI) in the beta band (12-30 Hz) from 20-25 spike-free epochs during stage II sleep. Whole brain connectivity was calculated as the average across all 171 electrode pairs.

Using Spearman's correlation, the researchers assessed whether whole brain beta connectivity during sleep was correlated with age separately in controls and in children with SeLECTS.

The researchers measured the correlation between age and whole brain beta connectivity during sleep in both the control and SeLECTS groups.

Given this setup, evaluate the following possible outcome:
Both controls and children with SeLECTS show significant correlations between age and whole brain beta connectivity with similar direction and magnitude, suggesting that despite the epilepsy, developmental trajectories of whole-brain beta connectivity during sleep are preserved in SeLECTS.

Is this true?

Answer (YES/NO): NO